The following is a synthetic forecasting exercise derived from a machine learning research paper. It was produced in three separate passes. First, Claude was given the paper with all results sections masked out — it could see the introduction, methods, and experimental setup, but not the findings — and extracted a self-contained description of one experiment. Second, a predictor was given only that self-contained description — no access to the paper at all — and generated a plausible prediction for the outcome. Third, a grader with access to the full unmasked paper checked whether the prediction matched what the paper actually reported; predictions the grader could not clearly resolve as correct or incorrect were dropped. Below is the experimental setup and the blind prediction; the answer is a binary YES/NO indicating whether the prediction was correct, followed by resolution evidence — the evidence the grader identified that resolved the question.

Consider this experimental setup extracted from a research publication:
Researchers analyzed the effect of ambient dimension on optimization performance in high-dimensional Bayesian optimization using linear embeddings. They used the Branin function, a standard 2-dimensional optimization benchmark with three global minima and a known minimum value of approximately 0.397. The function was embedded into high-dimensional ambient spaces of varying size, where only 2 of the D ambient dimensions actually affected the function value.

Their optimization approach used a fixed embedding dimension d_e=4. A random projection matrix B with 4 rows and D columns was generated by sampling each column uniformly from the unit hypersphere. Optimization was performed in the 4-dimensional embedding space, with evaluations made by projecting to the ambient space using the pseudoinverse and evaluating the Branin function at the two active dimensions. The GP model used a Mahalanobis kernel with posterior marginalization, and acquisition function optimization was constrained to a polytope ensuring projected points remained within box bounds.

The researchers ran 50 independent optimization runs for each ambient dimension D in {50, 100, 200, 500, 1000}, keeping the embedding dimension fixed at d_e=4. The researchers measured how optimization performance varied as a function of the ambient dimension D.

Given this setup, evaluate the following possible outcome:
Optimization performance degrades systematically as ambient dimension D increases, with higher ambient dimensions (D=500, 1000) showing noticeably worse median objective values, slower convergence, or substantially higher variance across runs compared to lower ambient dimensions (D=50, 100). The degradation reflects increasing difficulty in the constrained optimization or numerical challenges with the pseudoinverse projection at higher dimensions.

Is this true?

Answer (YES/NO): NO